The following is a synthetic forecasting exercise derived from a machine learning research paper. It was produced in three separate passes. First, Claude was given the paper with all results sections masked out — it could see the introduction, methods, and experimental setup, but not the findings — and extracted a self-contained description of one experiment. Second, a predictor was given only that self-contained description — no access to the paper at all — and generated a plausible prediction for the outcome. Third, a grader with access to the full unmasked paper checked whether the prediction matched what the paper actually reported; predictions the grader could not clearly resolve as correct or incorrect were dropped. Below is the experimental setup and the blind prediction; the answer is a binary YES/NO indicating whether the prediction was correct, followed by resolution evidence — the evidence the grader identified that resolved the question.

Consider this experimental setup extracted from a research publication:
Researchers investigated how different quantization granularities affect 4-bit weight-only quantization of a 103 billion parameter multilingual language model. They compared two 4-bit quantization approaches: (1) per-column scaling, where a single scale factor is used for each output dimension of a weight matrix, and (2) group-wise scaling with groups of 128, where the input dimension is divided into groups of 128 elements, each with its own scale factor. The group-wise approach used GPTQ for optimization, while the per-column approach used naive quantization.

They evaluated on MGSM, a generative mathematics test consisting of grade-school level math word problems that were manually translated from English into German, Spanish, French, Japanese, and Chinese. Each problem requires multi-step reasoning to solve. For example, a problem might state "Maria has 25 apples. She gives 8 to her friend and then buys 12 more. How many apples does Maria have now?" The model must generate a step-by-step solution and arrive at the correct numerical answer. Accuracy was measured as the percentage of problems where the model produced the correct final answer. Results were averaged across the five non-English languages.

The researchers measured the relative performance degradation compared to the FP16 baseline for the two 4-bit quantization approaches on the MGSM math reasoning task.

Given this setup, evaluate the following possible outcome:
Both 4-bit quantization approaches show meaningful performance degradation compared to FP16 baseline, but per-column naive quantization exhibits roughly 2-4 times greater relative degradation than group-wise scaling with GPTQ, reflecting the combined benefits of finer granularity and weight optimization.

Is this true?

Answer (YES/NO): YES